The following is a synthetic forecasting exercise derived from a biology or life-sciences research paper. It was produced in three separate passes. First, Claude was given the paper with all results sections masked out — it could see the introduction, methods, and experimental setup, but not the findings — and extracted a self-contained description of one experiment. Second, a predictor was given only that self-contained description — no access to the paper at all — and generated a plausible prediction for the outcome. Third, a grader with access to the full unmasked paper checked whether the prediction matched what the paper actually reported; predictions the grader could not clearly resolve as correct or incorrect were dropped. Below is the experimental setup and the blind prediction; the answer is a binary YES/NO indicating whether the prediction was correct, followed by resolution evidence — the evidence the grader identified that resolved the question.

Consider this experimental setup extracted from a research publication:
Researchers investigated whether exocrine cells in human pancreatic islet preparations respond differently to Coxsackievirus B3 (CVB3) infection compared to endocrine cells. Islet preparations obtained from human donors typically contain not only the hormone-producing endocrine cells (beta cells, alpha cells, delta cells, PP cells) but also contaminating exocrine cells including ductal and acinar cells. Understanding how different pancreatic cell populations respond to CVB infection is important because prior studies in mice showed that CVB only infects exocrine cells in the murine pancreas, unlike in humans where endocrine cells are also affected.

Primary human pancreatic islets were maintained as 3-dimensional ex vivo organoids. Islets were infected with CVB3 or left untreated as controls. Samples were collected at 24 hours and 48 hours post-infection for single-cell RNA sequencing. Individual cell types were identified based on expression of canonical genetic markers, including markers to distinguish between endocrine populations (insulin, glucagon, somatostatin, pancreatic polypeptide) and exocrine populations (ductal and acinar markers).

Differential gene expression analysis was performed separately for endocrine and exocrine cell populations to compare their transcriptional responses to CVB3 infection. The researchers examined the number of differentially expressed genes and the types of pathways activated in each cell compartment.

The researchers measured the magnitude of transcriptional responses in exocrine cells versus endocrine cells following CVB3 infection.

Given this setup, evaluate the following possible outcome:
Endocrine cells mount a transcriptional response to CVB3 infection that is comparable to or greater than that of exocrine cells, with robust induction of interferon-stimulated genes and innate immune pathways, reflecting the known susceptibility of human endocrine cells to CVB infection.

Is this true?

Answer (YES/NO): YES